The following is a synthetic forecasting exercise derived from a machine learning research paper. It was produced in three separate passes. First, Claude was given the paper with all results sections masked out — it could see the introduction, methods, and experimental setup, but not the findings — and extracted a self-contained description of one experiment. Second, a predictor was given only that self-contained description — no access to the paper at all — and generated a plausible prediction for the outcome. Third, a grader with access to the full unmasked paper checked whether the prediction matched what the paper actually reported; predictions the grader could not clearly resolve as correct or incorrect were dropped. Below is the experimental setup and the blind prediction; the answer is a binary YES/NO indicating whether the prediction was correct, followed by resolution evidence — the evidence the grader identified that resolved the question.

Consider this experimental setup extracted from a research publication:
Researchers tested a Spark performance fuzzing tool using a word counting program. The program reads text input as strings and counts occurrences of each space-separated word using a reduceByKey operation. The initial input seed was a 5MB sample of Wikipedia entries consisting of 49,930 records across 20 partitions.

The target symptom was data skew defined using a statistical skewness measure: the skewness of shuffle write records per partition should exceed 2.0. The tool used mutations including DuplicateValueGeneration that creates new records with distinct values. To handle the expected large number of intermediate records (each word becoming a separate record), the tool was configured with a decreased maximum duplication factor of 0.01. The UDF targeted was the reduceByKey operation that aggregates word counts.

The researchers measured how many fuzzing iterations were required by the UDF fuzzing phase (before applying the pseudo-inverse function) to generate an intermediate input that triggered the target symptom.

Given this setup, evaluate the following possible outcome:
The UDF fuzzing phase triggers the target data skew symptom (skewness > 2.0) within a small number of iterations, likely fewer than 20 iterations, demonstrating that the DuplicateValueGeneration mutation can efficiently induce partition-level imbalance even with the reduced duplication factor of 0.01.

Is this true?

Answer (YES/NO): NO